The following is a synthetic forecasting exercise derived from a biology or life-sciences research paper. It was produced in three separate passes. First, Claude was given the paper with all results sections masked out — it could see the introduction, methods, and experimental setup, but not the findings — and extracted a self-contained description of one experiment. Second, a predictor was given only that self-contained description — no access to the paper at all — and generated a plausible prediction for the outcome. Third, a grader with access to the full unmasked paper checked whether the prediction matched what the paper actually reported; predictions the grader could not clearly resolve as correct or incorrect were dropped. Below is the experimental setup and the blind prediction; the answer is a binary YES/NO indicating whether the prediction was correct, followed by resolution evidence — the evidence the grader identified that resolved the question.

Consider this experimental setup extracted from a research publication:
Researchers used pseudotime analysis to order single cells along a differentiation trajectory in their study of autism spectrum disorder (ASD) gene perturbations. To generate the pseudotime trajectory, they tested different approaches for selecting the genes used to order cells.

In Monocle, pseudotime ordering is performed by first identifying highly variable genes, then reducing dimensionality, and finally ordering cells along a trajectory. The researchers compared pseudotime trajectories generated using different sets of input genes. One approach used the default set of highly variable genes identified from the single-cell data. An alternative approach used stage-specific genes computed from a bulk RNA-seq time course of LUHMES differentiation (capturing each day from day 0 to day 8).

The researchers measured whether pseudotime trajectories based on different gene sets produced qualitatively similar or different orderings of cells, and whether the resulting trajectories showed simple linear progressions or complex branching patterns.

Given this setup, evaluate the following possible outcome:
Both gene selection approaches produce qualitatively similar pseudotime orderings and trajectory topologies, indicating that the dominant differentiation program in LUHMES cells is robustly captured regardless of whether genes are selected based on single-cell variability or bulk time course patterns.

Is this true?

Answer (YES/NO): YES